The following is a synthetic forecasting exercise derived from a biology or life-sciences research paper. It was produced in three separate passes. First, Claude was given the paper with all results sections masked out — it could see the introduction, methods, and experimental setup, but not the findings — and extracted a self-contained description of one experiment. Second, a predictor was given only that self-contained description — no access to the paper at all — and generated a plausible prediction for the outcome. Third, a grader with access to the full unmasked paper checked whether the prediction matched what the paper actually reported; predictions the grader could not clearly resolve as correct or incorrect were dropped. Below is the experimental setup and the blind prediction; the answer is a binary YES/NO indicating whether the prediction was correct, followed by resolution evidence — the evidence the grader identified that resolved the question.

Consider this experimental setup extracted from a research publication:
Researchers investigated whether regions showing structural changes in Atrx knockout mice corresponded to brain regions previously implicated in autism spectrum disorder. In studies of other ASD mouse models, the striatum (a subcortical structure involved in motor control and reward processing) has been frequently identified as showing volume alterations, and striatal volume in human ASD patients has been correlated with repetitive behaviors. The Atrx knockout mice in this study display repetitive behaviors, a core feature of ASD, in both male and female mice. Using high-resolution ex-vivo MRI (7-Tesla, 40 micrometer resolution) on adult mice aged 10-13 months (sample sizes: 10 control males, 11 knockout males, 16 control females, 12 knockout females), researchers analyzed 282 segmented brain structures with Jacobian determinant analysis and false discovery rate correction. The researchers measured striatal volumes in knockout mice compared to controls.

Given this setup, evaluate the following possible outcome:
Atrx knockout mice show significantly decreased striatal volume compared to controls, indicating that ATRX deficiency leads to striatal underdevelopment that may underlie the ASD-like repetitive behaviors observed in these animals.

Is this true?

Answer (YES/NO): NO